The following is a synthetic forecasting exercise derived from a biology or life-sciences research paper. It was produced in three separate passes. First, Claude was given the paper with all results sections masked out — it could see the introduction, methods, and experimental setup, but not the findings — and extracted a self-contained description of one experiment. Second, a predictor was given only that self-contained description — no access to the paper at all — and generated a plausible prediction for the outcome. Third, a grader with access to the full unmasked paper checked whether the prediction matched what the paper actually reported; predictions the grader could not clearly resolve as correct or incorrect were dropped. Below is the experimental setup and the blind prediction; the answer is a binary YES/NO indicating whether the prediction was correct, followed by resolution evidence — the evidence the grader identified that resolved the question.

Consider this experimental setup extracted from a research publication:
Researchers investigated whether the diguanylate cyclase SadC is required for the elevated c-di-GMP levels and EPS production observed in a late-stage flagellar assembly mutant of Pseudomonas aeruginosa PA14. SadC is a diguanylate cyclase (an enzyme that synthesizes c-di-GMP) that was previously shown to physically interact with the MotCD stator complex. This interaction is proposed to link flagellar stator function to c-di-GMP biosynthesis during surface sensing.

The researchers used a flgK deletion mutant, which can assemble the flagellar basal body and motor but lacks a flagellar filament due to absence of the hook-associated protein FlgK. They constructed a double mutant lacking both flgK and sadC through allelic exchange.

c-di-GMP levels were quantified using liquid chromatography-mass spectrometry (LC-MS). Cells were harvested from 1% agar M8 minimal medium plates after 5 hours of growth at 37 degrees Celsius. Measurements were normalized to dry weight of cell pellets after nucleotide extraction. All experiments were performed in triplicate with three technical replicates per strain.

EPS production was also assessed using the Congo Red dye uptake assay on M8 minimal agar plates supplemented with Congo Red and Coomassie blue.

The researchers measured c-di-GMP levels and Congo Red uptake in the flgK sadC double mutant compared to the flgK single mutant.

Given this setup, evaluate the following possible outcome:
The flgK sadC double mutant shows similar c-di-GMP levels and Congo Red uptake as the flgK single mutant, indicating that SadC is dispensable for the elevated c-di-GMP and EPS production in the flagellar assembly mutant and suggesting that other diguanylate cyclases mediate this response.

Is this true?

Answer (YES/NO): NO